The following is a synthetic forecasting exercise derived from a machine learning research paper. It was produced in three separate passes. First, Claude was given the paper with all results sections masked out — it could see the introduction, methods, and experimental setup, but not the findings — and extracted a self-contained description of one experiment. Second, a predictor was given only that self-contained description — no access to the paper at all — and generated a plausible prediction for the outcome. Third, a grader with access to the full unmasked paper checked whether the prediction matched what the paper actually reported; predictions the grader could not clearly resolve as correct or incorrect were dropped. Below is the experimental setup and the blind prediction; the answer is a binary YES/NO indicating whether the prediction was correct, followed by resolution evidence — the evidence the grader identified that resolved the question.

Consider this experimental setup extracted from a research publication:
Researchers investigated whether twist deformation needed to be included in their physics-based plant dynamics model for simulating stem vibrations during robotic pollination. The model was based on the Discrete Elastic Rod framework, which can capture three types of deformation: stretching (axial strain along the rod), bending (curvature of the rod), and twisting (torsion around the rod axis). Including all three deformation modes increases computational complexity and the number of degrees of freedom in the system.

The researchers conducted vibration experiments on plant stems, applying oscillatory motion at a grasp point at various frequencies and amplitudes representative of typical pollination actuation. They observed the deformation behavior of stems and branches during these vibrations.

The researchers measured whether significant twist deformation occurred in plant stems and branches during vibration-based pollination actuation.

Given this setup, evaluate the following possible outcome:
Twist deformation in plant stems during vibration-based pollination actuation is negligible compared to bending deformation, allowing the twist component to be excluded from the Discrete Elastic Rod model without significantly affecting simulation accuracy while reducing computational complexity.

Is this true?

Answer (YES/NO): YES